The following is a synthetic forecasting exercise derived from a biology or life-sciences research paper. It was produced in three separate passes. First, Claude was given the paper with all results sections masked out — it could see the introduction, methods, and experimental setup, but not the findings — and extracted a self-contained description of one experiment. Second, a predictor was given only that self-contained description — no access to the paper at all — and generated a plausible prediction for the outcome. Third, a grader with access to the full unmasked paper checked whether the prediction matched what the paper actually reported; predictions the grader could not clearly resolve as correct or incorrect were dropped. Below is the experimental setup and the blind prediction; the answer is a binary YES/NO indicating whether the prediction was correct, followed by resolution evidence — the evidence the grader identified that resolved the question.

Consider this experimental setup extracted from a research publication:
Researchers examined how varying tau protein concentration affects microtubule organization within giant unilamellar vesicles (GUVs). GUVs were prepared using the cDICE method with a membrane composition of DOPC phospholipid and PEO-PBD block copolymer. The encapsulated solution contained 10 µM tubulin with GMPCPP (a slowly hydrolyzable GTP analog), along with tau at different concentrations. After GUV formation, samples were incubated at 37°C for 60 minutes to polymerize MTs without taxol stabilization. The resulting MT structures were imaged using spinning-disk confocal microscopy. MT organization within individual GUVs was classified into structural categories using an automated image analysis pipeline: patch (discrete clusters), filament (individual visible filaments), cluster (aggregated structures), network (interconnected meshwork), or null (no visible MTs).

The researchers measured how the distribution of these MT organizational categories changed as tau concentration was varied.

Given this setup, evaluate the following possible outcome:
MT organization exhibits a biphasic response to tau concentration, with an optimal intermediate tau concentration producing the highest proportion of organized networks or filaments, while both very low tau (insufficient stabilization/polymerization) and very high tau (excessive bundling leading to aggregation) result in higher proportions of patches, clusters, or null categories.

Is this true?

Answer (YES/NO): NO